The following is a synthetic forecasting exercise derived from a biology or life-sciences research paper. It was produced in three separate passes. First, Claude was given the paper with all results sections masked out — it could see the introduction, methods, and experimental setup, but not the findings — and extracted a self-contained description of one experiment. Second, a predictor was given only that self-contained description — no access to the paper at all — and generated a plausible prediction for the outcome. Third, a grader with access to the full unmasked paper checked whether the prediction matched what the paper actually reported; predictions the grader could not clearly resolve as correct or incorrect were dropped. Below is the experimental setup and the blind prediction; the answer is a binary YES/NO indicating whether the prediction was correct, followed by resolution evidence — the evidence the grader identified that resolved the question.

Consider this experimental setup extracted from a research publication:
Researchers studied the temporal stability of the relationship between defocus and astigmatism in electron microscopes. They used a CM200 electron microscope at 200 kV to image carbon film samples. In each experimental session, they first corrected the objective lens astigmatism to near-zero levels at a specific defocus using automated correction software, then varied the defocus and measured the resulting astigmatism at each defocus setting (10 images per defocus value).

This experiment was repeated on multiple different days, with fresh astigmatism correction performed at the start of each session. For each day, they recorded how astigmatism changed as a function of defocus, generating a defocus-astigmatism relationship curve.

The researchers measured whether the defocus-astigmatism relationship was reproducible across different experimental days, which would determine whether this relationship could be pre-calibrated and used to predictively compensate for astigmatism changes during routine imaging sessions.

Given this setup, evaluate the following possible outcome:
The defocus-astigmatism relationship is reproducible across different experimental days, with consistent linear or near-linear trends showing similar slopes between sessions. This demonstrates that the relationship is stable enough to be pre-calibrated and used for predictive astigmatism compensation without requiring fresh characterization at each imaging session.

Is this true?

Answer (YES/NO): NO